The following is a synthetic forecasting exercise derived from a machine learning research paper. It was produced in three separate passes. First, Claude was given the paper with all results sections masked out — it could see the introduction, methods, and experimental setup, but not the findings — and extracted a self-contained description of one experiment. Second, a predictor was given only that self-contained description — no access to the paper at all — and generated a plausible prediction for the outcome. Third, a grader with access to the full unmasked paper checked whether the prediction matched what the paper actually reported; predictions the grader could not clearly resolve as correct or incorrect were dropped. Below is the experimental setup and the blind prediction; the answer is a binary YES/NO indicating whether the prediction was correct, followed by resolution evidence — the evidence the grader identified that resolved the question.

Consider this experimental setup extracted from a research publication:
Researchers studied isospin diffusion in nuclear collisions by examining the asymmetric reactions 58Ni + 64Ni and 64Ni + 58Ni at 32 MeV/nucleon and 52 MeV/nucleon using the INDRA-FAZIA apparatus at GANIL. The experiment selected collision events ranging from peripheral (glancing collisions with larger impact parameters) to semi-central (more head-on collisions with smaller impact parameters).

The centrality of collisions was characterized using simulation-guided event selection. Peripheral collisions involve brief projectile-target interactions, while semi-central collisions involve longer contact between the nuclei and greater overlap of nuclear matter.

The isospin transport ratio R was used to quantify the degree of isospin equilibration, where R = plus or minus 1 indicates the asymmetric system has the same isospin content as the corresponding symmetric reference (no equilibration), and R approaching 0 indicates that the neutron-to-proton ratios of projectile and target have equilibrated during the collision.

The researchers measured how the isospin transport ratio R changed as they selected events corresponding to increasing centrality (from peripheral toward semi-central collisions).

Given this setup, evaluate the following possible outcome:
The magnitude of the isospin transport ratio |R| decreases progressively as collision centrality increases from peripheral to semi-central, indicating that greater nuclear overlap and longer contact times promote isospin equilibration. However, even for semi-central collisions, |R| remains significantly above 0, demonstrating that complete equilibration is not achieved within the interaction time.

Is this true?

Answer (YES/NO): YES